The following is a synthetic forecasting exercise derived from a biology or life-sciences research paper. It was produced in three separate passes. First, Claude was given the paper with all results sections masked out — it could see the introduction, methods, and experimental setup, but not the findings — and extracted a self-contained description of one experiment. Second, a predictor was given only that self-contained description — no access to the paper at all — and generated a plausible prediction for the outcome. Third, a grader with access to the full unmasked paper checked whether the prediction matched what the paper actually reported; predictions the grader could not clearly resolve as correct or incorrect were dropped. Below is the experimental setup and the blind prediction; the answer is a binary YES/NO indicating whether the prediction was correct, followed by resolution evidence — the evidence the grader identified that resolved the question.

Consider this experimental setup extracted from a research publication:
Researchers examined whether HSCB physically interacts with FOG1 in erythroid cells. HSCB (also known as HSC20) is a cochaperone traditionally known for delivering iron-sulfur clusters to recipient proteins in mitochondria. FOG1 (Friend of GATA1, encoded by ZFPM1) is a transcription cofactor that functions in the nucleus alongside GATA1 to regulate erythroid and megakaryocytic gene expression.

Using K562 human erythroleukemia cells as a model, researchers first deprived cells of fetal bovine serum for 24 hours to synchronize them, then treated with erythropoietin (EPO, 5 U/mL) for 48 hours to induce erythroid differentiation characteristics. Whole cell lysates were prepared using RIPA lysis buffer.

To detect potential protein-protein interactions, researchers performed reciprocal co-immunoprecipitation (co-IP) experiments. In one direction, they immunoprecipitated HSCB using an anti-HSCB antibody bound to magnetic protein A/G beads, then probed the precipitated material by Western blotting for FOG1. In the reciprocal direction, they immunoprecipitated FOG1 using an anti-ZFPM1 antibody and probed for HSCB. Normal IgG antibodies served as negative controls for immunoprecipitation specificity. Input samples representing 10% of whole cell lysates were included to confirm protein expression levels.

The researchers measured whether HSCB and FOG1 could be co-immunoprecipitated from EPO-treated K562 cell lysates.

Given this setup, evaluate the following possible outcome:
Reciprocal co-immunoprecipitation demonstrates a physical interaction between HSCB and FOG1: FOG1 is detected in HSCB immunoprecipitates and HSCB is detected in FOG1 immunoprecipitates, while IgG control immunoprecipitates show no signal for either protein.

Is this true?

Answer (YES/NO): NO